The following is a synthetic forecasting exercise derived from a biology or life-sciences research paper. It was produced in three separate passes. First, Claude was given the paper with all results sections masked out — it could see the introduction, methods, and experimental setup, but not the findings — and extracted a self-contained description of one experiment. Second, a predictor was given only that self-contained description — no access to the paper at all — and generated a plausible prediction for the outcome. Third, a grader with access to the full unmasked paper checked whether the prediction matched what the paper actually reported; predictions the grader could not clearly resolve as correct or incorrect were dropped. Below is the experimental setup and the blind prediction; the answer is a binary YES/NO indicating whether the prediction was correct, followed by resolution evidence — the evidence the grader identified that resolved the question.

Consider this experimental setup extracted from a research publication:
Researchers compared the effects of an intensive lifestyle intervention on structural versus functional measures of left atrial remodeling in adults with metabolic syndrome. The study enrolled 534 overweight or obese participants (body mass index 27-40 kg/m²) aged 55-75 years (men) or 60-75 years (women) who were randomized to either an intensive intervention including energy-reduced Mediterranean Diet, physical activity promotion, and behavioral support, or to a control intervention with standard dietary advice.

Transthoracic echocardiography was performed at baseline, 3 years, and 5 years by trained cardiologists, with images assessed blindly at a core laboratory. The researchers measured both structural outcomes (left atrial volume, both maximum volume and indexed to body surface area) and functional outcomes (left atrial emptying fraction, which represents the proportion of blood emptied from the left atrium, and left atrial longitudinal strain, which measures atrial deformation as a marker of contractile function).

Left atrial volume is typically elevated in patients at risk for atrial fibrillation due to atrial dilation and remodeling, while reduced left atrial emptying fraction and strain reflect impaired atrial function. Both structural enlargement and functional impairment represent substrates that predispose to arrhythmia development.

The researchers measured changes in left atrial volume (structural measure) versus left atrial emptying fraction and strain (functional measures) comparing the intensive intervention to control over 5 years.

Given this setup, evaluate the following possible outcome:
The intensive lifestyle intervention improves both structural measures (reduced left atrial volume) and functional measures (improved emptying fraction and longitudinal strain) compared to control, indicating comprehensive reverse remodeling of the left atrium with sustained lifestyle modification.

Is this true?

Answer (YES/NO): NO